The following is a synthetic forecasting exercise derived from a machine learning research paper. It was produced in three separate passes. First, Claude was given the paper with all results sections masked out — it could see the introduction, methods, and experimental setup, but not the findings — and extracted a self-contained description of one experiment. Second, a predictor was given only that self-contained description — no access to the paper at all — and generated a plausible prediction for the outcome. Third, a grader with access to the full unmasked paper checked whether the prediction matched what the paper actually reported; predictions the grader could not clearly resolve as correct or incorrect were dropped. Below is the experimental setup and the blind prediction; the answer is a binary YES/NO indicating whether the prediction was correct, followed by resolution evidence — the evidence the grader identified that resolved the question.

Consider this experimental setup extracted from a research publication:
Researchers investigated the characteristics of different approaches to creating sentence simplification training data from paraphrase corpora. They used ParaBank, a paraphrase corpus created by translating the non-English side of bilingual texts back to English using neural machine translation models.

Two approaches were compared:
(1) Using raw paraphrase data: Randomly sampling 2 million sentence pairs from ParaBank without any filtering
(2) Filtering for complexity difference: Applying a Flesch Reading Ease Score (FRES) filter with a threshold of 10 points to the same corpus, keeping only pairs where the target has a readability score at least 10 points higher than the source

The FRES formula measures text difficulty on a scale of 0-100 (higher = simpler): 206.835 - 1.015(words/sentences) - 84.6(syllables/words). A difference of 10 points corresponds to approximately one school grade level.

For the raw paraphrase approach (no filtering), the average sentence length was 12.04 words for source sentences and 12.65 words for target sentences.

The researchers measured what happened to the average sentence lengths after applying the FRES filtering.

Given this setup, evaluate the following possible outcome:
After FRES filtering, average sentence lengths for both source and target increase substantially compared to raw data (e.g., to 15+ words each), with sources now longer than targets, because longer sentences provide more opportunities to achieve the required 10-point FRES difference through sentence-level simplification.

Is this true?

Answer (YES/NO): NO